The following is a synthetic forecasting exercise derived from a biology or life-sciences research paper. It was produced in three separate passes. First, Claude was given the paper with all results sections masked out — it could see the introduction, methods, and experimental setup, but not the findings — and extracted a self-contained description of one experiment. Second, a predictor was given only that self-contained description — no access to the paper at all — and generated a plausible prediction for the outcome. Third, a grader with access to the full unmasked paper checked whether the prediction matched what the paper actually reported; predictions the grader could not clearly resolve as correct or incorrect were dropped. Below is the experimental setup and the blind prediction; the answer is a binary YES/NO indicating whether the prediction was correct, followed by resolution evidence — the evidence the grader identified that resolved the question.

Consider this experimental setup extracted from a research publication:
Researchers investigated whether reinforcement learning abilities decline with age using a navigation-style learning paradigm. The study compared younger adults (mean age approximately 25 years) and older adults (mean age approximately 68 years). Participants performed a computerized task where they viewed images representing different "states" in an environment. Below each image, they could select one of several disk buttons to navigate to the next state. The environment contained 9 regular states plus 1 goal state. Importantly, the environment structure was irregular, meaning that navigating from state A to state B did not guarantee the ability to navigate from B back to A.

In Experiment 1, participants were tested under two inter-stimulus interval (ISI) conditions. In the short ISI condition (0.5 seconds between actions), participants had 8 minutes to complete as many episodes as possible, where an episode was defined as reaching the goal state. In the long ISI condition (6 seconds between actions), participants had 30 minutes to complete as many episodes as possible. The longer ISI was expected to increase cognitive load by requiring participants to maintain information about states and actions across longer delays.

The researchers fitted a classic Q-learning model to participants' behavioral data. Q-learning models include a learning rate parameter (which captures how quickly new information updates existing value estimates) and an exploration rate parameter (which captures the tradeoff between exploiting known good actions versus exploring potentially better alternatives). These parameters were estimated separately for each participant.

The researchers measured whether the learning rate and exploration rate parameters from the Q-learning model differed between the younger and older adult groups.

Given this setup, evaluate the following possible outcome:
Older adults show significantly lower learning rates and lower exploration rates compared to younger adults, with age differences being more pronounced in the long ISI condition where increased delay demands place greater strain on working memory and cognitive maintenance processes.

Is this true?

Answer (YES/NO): NO